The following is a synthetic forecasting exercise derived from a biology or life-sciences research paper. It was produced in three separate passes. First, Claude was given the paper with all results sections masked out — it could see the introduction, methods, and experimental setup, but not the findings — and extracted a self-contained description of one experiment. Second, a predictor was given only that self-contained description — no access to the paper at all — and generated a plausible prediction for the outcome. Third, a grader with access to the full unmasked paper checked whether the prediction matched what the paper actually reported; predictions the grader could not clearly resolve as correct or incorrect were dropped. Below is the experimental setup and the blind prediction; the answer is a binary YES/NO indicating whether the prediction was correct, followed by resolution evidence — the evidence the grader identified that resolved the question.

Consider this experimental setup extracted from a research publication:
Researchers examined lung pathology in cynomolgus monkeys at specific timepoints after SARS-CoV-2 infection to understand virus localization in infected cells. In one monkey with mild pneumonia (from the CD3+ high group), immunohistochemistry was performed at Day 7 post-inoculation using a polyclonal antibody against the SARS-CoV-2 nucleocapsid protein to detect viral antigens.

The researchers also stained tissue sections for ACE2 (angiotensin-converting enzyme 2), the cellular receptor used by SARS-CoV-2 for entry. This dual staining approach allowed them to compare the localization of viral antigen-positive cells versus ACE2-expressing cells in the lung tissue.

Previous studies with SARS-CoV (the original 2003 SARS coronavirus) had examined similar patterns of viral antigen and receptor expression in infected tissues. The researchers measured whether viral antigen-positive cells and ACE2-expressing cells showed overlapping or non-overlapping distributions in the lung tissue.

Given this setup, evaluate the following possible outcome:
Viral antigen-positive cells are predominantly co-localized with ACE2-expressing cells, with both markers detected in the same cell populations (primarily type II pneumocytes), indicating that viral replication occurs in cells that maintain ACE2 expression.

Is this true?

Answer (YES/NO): NO